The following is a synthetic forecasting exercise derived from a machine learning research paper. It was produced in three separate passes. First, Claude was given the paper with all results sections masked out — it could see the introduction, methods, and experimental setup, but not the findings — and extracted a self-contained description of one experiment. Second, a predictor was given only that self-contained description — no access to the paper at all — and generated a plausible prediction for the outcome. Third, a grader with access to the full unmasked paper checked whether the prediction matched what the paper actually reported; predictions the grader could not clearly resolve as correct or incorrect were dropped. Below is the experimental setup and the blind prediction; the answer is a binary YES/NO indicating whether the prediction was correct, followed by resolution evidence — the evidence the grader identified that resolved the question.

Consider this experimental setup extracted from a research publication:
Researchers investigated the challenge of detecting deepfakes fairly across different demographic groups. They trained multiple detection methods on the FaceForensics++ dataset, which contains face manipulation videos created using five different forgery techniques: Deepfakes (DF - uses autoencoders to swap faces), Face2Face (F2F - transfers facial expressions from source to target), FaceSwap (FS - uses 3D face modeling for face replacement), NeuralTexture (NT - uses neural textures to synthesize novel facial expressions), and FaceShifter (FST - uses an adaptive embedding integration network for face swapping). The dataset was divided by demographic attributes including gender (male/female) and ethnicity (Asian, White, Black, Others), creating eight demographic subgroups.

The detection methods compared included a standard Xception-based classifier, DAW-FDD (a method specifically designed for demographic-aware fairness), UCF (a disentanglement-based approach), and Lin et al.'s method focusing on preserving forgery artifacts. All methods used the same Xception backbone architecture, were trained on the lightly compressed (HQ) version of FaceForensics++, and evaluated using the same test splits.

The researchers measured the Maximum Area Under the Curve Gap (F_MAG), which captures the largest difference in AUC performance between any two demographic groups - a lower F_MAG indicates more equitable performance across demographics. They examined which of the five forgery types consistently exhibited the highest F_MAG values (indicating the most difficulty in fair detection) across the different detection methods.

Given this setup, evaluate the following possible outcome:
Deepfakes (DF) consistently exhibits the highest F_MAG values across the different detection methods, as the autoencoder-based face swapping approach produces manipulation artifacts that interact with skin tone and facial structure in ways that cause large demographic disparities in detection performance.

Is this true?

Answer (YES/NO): NO